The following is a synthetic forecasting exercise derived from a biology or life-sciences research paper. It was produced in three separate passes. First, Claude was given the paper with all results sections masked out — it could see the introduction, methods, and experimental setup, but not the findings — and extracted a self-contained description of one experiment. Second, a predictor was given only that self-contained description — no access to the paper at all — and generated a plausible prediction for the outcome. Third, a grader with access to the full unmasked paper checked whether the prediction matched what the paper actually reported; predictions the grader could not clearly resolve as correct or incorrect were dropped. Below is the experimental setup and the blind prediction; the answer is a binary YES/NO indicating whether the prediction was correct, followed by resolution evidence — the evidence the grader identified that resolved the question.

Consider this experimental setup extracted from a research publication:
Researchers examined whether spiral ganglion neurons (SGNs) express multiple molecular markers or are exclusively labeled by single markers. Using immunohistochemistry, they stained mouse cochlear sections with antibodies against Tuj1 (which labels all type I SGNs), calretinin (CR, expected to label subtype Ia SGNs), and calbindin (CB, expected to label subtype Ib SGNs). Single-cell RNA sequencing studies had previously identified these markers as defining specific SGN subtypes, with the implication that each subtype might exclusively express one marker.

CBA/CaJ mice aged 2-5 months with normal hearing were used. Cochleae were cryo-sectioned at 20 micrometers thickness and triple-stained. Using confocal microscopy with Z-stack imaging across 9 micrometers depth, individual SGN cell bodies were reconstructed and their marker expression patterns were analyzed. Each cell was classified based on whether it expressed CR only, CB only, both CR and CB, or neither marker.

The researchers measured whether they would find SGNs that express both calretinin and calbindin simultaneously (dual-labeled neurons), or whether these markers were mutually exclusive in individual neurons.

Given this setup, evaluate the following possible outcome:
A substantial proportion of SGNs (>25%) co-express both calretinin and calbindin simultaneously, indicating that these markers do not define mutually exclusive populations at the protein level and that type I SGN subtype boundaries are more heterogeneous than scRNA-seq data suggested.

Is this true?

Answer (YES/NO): YES